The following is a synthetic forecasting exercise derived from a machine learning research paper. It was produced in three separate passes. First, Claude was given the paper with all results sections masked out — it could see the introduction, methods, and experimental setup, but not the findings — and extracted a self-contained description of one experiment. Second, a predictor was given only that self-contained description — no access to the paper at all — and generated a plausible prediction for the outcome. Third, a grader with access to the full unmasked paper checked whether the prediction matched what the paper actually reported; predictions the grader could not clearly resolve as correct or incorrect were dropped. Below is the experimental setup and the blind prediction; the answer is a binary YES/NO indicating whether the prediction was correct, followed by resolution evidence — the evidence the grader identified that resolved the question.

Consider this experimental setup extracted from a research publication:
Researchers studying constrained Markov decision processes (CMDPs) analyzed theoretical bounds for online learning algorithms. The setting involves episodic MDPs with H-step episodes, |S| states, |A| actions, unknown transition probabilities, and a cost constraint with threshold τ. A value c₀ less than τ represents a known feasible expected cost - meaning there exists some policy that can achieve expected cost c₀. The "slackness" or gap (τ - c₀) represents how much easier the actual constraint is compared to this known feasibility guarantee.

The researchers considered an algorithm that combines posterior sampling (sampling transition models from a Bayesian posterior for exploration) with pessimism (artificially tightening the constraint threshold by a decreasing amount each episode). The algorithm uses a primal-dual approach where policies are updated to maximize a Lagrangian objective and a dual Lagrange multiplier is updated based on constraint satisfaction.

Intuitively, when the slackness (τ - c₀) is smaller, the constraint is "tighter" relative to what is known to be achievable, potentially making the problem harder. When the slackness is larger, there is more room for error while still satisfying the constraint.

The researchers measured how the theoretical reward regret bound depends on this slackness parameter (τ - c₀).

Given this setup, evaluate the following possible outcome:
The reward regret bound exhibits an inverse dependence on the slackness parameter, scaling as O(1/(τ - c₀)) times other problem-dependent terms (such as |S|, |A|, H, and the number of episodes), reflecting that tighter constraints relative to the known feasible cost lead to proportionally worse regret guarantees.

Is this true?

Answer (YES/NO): YES